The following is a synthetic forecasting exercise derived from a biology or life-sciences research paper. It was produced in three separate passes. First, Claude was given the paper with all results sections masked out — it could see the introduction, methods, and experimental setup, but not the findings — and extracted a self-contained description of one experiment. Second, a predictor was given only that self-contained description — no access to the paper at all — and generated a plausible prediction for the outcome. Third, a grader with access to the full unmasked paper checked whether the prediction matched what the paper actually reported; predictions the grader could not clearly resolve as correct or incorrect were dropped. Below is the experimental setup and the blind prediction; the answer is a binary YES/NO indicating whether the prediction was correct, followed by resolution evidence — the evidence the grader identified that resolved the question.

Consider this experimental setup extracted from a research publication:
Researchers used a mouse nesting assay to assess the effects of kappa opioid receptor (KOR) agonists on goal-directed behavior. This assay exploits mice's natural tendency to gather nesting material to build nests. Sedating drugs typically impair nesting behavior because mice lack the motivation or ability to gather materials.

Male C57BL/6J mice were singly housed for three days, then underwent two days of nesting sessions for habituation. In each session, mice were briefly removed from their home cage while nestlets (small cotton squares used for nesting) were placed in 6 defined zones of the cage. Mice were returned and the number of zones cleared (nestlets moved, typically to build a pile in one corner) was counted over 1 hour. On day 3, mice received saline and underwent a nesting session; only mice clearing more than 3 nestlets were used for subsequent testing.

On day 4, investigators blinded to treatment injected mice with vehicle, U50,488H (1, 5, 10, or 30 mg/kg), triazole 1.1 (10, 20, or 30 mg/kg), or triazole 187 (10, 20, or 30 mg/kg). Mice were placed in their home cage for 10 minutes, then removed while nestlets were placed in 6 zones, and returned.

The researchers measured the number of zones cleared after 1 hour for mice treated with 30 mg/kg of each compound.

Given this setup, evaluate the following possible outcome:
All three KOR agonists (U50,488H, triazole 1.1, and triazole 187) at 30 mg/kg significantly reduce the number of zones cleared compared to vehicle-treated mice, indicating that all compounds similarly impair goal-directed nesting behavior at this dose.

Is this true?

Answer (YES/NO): NO